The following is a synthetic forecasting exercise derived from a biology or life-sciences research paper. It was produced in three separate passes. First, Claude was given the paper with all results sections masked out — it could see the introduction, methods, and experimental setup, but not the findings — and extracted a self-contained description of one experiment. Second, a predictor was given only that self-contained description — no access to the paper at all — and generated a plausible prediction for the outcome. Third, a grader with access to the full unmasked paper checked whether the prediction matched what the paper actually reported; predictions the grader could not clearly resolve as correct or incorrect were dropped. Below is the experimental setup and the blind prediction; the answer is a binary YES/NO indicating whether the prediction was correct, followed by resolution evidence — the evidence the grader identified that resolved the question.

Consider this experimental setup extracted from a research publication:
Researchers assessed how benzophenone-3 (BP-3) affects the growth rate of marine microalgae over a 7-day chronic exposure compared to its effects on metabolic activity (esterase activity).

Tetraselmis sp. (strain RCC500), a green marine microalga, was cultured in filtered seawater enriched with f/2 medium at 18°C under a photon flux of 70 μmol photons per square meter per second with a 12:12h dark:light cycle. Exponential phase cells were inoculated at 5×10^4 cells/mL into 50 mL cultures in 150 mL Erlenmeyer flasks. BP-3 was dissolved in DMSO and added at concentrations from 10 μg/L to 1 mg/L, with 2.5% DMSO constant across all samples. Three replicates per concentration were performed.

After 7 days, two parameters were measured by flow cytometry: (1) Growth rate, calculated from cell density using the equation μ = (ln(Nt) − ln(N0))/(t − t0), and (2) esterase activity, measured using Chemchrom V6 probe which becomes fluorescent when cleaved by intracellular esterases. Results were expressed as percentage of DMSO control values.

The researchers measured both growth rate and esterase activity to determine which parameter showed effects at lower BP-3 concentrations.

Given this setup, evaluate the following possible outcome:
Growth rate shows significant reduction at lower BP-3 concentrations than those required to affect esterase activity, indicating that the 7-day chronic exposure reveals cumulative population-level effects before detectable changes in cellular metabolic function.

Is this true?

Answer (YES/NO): NO